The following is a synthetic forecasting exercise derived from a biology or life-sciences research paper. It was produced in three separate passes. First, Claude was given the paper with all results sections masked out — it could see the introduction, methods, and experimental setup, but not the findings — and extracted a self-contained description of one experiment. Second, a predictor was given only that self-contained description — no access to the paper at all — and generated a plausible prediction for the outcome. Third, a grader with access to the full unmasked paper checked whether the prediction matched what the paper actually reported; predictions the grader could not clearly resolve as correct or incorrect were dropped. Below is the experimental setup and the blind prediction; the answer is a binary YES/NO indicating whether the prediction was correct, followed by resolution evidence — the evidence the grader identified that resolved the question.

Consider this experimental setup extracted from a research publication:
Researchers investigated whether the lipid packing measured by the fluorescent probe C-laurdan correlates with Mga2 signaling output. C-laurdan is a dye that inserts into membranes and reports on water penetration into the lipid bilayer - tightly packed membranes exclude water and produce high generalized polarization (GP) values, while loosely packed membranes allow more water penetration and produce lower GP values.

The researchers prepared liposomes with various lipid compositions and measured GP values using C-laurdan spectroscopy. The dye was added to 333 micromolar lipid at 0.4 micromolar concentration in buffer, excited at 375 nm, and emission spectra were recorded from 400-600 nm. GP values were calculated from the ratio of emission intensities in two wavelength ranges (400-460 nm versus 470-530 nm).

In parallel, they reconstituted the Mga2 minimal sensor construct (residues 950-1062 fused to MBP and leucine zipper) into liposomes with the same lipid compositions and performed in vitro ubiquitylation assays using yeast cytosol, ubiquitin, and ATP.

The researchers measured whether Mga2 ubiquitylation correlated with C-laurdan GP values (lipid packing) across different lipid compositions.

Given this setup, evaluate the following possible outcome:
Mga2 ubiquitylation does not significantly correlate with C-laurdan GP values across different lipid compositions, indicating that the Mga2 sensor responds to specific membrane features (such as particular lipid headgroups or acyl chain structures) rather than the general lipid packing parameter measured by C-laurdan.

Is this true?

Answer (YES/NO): YES